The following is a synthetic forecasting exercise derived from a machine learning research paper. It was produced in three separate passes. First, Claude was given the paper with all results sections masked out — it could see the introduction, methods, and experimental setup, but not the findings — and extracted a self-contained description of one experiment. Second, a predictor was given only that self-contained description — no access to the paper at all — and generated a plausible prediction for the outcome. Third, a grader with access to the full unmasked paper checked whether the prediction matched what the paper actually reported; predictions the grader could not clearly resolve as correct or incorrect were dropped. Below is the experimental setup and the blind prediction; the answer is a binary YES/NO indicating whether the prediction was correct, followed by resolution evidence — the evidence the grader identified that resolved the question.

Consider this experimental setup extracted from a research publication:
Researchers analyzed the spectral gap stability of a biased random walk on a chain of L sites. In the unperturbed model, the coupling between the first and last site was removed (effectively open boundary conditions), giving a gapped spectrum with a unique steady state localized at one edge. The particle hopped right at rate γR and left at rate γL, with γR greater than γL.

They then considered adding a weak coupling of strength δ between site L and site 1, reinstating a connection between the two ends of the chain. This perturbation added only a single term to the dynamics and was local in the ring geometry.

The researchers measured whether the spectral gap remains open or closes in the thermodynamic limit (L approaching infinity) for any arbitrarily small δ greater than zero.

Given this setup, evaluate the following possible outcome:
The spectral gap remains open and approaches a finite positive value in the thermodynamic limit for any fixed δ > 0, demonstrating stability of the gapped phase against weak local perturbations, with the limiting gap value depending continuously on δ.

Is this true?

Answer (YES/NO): NO